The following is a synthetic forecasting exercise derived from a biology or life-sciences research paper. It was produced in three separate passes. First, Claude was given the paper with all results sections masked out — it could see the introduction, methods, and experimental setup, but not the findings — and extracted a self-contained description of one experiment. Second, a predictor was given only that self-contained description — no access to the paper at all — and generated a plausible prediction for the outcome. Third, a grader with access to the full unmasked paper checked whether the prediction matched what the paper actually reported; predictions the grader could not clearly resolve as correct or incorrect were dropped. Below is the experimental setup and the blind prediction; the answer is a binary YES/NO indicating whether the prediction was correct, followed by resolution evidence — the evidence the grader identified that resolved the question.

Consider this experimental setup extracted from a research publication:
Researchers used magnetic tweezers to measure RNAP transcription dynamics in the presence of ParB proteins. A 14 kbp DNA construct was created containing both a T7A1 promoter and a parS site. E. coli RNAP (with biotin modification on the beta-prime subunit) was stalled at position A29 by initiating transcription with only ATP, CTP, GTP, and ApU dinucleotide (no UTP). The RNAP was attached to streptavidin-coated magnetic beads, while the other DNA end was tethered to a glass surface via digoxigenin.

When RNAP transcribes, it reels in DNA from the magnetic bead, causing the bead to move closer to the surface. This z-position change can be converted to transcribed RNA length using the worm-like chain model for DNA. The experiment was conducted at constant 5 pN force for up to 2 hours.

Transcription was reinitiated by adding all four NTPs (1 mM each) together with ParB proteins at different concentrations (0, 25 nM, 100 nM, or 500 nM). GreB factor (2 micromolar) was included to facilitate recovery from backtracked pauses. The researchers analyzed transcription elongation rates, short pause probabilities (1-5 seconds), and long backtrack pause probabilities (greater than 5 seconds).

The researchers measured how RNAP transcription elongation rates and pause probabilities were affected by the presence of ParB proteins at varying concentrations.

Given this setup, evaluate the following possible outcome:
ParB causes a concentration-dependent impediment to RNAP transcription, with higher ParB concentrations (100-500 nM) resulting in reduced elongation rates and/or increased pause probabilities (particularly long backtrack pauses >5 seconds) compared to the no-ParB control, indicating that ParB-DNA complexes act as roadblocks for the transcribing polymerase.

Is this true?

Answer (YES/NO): NO